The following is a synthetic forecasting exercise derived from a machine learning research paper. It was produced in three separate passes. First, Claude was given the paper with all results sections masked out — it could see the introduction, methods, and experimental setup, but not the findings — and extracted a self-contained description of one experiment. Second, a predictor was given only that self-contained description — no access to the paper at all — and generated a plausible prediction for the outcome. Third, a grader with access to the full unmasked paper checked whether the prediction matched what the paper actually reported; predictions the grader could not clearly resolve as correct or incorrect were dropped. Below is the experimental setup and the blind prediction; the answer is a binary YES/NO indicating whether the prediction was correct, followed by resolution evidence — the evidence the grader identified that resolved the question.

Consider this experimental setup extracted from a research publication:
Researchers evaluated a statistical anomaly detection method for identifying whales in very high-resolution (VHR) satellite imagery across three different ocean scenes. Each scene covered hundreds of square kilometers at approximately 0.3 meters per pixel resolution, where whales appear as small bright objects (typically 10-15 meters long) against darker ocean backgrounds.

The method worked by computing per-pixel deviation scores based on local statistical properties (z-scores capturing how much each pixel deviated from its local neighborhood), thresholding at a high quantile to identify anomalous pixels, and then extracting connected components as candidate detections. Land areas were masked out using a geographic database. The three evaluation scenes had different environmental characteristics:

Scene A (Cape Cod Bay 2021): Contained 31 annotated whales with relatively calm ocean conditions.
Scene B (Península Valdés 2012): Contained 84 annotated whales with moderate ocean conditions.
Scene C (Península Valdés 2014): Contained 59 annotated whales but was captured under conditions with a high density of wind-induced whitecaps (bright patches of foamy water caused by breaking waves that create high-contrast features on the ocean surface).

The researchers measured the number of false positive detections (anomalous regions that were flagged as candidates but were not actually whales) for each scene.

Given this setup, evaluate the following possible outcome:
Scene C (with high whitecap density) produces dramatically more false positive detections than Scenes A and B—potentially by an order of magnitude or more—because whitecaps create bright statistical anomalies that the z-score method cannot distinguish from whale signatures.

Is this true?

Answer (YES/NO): YES